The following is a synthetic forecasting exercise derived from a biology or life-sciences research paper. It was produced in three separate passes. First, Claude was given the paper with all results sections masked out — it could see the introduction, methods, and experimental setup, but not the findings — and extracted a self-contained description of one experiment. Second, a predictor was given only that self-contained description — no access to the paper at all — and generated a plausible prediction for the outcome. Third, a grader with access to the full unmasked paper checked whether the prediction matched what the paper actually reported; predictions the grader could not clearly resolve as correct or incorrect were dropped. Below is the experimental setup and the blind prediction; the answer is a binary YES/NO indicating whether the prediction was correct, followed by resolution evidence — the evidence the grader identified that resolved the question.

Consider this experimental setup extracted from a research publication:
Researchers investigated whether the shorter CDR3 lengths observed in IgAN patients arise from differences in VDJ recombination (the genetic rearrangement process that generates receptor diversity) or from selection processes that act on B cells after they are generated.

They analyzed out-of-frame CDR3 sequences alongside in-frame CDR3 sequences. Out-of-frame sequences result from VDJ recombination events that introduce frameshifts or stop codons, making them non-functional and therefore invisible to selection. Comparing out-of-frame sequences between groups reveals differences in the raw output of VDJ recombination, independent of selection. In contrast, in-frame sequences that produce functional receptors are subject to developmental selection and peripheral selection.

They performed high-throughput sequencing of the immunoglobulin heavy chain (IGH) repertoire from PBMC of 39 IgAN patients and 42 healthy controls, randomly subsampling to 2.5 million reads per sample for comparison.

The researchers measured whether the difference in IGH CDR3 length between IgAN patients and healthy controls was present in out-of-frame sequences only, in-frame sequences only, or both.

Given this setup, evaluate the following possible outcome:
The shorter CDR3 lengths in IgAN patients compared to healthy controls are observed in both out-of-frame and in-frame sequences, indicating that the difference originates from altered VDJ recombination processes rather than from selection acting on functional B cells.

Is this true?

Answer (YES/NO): NO